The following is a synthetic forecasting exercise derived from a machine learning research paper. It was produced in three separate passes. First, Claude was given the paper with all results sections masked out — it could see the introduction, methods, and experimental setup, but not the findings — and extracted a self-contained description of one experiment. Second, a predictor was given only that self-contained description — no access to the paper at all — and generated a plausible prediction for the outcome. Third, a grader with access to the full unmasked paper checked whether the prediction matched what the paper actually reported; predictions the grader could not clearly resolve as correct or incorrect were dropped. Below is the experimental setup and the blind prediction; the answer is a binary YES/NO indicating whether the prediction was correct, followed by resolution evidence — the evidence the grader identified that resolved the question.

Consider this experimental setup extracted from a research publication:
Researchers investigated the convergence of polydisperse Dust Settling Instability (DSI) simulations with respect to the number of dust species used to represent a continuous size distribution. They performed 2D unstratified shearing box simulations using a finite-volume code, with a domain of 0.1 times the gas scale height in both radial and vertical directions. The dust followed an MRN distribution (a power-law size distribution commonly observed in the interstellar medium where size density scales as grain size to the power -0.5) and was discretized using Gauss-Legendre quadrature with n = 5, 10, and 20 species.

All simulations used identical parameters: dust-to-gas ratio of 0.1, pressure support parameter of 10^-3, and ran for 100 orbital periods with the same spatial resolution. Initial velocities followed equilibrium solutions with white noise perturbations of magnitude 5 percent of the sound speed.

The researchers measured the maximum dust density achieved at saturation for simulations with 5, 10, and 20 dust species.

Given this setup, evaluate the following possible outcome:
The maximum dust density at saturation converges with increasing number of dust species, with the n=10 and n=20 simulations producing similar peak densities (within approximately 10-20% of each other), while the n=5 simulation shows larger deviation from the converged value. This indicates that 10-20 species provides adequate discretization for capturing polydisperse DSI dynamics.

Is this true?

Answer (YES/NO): YES